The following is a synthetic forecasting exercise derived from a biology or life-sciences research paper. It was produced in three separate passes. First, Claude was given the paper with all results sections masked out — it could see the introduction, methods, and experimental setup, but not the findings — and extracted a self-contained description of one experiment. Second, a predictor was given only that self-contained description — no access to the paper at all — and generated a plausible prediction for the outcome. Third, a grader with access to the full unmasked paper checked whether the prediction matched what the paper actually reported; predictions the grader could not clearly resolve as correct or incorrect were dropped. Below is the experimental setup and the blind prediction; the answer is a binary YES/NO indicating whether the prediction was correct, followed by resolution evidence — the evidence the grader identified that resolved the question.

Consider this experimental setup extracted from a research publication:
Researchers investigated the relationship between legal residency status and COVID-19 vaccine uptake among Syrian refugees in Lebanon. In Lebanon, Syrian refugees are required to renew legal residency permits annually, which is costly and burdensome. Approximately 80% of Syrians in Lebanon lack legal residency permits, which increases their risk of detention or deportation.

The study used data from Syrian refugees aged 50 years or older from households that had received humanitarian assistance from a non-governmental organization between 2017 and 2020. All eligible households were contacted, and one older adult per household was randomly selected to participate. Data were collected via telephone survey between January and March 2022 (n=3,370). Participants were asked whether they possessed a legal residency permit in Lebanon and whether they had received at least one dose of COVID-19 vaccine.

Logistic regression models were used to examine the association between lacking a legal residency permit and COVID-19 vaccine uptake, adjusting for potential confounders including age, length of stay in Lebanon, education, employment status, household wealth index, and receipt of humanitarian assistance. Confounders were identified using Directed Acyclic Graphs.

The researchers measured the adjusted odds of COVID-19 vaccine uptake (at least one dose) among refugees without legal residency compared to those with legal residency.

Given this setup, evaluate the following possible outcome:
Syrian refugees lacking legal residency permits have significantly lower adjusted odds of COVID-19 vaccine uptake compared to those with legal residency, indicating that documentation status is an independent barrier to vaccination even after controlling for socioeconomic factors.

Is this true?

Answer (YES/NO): YES